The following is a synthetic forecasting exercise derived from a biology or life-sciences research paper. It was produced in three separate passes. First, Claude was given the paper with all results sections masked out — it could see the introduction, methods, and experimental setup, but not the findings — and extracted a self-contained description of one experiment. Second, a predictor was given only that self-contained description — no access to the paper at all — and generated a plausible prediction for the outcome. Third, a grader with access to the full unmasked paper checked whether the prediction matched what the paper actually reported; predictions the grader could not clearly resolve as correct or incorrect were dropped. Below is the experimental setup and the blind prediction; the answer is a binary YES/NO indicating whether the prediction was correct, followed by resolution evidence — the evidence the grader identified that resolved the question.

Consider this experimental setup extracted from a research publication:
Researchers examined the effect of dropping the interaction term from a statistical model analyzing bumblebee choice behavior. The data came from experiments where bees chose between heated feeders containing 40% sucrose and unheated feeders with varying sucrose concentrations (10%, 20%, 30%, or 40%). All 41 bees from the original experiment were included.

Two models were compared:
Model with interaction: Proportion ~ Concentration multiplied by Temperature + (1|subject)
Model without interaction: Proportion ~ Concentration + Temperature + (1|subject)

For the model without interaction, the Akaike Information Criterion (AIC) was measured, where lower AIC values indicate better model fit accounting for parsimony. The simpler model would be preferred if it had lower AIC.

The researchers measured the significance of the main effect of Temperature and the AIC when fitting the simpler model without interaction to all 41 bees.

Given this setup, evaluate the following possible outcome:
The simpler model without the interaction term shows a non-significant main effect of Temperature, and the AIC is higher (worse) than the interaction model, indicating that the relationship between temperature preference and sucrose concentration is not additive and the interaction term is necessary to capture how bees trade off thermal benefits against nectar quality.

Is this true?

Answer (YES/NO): NO